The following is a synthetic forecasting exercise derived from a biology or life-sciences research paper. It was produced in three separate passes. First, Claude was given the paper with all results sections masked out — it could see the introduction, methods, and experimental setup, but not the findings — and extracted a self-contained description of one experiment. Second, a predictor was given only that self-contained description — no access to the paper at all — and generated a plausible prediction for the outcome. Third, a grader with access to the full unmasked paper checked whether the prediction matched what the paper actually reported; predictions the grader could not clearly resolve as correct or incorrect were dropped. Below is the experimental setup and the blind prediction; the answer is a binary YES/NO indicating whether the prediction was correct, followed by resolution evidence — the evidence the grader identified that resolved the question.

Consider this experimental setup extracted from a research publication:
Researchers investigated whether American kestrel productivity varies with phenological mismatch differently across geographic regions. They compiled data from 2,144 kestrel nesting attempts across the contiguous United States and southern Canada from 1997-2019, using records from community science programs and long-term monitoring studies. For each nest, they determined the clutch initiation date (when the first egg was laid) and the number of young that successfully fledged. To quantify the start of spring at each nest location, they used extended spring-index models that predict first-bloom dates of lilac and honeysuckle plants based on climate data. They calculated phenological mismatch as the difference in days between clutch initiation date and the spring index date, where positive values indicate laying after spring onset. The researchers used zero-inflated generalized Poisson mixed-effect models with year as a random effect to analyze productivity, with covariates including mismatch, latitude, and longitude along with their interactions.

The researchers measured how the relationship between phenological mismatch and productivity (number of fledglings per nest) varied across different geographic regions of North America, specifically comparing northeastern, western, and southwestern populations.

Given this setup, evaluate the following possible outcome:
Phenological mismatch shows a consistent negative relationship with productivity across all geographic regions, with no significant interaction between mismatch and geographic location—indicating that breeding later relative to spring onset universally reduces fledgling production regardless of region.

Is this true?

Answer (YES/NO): NO